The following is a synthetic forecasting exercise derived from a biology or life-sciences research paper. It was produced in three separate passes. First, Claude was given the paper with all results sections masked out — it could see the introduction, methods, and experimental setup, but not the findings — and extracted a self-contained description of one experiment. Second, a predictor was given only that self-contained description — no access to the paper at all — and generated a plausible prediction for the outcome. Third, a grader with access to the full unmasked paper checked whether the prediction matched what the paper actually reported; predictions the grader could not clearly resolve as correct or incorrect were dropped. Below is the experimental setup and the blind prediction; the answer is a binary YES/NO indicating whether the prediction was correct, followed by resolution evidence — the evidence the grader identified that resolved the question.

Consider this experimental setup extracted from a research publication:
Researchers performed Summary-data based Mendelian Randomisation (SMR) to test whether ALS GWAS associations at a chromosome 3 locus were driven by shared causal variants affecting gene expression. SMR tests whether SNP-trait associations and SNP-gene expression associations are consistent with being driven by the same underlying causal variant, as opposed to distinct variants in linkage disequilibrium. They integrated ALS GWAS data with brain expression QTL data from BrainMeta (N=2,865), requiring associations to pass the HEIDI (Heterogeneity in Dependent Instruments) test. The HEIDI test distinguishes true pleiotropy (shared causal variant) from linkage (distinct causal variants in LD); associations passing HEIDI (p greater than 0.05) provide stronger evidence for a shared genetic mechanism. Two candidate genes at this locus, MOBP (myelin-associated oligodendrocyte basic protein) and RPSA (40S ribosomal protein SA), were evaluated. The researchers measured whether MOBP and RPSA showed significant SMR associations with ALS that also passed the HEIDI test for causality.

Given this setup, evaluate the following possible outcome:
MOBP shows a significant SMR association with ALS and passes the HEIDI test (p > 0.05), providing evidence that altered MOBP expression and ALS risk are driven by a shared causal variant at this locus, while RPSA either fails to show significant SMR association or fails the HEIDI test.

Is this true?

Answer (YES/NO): YES